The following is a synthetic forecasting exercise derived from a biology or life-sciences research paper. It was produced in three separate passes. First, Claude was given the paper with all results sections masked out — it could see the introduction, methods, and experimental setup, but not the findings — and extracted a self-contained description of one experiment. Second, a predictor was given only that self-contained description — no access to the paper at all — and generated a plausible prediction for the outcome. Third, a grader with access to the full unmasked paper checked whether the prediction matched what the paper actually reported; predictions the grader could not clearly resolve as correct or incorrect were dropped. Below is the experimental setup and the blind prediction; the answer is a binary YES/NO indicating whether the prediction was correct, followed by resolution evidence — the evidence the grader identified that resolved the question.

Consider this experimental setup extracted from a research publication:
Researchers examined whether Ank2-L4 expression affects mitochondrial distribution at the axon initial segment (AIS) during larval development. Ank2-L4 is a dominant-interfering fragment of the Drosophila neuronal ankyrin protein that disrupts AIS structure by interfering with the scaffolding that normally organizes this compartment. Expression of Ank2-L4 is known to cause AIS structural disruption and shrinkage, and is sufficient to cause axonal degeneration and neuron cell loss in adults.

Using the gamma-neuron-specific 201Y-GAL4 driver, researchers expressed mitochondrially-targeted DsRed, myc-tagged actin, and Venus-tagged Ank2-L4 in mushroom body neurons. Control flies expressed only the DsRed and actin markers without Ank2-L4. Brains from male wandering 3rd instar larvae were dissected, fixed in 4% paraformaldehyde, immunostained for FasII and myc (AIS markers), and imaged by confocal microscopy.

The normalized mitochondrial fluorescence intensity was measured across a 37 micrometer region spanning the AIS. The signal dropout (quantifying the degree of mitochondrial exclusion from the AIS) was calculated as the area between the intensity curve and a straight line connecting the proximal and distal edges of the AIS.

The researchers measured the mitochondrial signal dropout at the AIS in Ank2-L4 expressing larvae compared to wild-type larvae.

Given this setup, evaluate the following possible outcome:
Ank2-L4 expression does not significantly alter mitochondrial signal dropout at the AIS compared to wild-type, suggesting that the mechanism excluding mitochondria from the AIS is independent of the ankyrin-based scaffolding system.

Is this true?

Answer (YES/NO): YES